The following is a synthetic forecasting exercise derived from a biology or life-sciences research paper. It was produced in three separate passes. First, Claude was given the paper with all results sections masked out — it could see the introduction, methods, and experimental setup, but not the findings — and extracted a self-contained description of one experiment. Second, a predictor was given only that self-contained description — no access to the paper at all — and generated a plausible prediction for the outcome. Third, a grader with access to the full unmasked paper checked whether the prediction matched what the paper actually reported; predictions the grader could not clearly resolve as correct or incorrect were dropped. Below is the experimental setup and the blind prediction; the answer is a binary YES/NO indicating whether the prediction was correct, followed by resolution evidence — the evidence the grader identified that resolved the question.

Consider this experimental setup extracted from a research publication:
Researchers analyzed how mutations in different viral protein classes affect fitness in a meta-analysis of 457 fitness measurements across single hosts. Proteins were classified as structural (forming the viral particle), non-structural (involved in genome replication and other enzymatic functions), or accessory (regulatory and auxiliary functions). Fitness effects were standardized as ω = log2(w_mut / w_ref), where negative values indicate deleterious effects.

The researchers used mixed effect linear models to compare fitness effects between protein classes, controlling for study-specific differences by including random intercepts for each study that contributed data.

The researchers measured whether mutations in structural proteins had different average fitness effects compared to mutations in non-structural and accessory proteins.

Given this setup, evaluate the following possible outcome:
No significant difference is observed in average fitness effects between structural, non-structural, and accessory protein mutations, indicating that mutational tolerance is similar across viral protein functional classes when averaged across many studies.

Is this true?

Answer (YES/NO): YES